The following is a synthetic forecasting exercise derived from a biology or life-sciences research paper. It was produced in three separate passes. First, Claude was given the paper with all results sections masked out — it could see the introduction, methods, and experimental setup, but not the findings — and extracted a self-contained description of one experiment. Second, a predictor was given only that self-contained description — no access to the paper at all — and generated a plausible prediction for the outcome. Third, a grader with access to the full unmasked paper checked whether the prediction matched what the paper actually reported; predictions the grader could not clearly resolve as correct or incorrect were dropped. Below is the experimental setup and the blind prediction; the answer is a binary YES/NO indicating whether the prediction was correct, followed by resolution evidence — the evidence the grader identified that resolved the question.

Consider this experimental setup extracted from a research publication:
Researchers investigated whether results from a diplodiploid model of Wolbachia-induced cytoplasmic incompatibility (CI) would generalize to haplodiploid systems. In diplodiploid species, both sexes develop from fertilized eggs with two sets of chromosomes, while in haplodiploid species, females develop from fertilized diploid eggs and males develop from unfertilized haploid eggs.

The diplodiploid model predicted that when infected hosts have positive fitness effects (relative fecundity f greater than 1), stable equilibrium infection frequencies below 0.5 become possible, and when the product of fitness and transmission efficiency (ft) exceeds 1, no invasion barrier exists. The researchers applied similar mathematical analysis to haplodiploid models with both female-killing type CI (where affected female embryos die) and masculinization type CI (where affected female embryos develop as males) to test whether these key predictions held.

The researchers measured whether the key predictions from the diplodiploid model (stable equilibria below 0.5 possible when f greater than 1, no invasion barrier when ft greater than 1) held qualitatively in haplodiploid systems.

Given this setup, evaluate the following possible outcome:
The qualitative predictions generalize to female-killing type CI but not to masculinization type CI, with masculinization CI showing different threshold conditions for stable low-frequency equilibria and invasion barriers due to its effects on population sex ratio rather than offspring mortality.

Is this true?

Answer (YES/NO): NO